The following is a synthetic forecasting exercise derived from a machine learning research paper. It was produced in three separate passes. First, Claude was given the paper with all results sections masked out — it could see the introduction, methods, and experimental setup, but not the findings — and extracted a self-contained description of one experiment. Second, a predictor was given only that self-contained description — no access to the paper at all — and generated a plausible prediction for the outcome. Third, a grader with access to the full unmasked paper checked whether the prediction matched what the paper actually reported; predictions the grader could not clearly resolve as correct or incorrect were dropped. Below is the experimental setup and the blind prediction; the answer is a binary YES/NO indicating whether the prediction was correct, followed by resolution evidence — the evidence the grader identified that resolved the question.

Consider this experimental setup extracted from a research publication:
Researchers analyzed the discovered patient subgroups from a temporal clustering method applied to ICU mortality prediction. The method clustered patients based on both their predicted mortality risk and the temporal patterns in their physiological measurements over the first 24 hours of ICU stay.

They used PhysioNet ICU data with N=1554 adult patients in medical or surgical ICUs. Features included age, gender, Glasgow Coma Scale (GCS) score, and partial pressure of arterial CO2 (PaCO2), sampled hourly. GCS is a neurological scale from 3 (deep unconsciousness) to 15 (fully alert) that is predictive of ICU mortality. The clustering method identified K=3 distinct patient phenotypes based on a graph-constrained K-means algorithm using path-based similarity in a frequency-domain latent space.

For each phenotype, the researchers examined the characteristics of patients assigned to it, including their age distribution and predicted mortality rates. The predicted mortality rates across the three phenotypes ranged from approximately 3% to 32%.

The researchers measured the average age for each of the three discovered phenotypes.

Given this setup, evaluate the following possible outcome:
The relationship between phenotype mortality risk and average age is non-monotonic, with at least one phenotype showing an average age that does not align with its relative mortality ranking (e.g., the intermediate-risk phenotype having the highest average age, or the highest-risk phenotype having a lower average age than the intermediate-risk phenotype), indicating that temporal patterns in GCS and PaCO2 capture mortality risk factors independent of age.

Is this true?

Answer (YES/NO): NO